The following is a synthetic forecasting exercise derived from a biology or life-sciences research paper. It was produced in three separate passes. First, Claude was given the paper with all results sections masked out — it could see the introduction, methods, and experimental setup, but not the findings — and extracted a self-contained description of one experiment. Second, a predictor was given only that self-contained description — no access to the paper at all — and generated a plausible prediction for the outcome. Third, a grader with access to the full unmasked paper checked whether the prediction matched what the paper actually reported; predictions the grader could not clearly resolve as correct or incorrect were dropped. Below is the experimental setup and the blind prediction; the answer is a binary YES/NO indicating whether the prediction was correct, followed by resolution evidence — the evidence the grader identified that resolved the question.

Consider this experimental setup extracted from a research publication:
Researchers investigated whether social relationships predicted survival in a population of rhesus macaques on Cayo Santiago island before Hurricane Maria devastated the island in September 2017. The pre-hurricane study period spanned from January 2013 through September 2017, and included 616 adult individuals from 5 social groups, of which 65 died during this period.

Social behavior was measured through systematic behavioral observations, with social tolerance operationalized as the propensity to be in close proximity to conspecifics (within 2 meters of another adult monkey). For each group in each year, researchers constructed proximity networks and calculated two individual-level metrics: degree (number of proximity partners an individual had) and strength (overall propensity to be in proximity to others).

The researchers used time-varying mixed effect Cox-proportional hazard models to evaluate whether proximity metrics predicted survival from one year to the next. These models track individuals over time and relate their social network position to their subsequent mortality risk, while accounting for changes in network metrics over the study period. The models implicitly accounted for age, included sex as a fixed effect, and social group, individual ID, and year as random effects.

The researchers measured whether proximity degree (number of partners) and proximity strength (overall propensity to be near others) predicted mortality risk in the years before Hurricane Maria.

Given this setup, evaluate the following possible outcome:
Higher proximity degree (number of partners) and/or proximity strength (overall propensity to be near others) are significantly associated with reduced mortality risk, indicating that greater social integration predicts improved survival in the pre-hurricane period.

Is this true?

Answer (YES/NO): NO